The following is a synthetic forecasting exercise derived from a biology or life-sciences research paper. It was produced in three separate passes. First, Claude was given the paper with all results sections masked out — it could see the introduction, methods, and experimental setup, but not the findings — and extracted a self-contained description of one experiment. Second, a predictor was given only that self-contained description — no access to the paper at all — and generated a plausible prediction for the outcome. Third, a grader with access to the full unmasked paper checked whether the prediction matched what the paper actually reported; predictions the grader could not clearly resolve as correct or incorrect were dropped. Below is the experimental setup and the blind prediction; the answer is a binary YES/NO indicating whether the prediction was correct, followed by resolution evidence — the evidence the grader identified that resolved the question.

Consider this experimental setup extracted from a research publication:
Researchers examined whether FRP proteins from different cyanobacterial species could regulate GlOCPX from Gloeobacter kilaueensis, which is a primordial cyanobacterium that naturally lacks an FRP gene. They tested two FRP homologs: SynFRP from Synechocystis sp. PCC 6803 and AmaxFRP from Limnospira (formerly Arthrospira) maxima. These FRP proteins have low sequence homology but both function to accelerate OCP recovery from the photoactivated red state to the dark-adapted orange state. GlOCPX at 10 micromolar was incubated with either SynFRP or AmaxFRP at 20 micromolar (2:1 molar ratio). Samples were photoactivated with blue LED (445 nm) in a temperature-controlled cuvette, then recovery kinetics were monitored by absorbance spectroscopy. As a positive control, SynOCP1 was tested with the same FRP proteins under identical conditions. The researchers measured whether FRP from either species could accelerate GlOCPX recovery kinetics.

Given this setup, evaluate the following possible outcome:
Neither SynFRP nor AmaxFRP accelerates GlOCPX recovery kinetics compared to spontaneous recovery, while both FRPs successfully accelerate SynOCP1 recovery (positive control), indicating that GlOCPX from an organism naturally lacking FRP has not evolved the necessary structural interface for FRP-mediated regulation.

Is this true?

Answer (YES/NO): YES